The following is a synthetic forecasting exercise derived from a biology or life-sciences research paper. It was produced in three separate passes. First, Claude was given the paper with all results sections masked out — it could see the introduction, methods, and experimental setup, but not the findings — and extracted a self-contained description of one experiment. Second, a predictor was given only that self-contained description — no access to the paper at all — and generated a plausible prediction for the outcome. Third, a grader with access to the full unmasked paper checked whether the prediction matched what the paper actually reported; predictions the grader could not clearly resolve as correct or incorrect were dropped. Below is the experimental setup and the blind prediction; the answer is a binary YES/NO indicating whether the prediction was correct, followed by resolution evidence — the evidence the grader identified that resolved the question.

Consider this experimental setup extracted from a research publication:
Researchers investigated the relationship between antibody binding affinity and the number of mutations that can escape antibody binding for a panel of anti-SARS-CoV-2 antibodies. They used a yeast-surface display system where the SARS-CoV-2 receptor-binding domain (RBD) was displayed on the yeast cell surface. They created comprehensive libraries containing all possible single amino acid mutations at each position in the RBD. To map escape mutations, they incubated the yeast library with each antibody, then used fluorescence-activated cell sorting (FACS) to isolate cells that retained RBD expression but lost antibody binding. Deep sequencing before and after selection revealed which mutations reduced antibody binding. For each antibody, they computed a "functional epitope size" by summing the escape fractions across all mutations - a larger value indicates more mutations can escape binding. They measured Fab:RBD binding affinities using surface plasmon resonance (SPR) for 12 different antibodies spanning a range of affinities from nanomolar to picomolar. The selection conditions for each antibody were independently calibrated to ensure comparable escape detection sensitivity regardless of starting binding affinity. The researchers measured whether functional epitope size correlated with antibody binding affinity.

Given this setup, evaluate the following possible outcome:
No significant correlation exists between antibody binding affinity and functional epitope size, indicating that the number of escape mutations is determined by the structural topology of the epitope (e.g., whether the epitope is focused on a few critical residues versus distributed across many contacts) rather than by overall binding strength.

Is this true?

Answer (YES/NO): NO